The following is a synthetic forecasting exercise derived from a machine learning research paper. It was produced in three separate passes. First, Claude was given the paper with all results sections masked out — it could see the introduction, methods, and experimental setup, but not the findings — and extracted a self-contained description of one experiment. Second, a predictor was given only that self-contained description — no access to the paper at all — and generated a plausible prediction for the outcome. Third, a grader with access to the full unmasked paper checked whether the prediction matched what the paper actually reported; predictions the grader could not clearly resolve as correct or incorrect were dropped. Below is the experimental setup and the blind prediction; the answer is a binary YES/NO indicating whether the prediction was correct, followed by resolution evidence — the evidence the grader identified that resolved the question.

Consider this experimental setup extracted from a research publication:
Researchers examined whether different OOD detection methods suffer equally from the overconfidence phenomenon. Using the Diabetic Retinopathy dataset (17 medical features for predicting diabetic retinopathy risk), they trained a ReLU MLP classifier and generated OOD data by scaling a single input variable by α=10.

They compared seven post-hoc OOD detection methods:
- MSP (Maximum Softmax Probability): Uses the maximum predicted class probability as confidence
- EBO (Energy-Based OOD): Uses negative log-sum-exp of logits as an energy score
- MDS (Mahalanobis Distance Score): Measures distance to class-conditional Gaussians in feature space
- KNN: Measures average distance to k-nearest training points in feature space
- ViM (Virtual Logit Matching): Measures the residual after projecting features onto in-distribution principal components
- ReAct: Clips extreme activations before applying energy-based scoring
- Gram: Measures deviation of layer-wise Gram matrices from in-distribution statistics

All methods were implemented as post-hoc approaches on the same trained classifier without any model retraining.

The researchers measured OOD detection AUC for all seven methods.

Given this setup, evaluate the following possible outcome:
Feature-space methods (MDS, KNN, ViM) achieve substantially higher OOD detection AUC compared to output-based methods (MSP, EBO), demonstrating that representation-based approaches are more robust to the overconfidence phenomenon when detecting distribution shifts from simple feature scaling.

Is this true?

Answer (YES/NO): YES